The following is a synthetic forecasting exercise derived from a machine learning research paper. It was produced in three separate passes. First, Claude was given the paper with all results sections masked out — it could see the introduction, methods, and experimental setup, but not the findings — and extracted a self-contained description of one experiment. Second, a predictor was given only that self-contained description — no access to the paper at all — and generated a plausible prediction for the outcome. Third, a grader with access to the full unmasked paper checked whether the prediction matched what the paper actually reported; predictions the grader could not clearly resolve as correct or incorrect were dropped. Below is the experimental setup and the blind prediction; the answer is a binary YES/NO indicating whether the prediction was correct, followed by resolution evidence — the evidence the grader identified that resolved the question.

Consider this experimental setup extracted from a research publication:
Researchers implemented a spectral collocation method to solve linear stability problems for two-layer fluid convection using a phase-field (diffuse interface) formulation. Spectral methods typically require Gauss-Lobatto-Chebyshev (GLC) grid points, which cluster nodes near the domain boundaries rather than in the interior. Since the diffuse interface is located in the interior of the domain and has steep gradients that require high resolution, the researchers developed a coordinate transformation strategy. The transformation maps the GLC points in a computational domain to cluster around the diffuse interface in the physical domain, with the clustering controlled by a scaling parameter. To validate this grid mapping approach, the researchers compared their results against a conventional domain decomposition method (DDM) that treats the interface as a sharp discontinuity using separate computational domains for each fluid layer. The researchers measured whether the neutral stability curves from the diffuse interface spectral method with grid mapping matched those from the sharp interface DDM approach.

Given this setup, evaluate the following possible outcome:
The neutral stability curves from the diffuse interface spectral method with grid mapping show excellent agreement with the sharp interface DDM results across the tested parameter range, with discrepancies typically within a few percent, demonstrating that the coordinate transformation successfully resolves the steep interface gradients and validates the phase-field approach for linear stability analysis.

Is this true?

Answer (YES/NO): YES